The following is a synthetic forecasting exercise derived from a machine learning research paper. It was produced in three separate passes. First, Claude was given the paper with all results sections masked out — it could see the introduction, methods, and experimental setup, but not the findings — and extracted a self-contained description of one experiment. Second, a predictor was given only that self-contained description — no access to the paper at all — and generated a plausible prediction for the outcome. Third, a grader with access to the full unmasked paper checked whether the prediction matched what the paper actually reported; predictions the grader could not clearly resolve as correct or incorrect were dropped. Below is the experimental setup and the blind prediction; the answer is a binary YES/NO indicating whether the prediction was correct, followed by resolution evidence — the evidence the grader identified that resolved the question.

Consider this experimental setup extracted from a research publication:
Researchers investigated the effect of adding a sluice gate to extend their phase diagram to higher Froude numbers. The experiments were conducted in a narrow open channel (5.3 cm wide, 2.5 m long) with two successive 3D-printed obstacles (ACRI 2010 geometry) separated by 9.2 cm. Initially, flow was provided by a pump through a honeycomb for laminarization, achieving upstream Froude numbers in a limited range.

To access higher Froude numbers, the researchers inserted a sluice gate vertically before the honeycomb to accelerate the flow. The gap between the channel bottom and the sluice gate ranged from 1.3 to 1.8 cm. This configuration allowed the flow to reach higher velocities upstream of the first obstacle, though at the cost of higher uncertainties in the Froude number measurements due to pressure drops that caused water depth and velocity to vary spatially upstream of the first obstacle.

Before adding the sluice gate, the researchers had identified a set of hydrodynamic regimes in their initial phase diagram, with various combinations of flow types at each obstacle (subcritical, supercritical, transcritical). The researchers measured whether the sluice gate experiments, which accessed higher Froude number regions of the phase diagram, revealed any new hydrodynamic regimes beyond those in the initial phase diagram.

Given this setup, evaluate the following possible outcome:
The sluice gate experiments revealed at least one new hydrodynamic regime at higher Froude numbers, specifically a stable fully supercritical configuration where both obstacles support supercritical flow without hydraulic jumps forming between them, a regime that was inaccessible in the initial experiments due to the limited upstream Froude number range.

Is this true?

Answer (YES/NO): NO